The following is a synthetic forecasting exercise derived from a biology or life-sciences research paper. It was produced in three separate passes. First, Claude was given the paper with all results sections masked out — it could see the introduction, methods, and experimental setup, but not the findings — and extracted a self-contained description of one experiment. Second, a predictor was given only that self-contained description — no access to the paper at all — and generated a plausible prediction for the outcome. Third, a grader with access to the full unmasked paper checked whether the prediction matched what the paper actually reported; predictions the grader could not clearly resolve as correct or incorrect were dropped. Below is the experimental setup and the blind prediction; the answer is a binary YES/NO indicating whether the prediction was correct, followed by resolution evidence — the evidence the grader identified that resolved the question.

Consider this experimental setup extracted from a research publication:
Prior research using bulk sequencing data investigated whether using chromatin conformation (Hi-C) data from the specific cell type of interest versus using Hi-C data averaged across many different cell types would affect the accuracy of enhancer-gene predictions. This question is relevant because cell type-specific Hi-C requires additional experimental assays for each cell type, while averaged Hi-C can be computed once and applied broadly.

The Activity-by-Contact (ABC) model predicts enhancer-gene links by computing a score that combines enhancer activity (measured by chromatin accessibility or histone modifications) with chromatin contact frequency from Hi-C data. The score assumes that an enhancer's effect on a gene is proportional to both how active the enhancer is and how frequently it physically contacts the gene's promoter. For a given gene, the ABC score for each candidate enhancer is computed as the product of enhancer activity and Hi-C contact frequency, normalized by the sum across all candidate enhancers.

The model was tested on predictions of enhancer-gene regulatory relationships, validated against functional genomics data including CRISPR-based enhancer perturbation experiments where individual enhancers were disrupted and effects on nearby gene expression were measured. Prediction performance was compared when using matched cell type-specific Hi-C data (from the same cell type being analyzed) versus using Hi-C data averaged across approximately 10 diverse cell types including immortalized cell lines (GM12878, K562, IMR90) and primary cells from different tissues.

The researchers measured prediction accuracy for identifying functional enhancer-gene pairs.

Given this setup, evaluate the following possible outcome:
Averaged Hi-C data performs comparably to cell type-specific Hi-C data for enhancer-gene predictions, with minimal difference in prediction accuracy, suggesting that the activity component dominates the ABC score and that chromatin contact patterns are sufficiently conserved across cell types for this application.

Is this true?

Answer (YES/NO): YES